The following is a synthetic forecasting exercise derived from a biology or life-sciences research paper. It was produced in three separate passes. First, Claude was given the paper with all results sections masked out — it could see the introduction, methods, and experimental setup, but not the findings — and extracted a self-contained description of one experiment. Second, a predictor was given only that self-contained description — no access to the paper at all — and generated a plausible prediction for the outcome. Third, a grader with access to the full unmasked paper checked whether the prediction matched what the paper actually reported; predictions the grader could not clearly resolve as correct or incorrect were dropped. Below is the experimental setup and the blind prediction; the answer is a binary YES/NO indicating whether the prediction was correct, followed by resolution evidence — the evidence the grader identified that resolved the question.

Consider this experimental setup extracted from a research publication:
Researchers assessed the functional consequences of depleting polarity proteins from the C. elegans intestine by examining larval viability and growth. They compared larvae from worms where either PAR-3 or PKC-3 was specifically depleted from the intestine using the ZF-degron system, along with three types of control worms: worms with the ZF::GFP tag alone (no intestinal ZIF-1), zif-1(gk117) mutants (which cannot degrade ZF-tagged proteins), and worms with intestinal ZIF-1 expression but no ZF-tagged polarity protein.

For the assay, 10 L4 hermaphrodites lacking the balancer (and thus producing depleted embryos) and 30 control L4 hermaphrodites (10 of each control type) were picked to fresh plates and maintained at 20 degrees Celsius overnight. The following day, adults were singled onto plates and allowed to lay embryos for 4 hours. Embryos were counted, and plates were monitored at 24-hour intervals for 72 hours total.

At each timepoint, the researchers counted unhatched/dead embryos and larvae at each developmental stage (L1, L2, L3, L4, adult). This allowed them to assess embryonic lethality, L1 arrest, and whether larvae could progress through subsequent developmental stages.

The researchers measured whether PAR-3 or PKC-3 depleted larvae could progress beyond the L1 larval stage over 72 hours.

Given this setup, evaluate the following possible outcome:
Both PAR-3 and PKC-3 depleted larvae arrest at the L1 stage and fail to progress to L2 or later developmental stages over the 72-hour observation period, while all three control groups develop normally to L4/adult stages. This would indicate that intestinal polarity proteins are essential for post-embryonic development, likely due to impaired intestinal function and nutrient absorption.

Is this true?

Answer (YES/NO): YES